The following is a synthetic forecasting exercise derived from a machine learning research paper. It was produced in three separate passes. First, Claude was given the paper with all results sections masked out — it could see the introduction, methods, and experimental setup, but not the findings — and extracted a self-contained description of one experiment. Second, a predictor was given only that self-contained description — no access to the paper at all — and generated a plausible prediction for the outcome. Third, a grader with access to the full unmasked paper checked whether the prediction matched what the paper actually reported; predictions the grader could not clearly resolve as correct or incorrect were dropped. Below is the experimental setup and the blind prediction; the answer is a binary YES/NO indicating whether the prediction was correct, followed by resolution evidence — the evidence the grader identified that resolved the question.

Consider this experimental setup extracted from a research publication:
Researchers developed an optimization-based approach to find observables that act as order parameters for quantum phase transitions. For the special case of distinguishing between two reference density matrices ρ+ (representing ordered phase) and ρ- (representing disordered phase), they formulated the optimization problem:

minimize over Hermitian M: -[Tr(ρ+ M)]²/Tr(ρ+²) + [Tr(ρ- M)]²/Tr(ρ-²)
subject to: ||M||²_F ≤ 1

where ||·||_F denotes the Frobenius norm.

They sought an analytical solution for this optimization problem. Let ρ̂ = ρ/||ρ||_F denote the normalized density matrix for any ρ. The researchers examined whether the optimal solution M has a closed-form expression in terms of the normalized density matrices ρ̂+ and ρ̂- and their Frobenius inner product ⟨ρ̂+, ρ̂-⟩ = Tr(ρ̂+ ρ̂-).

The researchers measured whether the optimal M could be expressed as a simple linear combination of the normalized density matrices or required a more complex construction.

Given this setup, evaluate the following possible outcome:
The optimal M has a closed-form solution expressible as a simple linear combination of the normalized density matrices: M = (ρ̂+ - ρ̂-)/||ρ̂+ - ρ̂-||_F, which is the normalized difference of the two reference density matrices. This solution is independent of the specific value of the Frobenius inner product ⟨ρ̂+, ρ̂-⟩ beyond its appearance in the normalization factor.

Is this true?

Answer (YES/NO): NO